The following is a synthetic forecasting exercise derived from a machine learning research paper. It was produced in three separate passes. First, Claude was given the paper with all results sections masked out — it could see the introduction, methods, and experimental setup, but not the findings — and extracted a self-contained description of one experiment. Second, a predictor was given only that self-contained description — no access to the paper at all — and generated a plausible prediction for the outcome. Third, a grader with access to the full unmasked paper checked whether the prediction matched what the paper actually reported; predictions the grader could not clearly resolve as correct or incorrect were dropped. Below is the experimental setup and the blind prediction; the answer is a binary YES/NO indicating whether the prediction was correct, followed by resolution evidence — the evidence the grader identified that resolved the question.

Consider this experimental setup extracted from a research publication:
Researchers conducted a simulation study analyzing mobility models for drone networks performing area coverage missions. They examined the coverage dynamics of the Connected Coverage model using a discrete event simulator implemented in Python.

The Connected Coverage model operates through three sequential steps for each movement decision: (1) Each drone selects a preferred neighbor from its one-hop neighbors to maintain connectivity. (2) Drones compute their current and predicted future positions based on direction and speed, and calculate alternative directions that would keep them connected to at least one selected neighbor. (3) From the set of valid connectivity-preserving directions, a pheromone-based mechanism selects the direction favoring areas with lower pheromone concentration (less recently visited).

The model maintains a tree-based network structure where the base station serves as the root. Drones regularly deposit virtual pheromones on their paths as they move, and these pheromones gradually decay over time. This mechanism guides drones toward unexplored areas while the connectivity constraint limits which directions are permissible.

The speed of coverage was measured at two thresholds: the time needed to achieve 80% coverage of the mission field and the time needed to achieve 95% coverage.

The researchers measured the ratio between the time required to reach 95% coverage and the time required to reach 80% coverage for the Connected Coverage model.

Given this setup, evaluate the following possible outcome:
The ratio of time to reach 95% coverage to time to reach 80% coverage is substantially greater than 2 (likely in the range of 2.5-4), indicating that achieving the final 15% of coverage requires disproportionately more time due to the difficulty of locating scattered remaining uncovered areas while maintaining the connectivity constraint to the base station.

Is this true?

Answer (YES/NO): NO